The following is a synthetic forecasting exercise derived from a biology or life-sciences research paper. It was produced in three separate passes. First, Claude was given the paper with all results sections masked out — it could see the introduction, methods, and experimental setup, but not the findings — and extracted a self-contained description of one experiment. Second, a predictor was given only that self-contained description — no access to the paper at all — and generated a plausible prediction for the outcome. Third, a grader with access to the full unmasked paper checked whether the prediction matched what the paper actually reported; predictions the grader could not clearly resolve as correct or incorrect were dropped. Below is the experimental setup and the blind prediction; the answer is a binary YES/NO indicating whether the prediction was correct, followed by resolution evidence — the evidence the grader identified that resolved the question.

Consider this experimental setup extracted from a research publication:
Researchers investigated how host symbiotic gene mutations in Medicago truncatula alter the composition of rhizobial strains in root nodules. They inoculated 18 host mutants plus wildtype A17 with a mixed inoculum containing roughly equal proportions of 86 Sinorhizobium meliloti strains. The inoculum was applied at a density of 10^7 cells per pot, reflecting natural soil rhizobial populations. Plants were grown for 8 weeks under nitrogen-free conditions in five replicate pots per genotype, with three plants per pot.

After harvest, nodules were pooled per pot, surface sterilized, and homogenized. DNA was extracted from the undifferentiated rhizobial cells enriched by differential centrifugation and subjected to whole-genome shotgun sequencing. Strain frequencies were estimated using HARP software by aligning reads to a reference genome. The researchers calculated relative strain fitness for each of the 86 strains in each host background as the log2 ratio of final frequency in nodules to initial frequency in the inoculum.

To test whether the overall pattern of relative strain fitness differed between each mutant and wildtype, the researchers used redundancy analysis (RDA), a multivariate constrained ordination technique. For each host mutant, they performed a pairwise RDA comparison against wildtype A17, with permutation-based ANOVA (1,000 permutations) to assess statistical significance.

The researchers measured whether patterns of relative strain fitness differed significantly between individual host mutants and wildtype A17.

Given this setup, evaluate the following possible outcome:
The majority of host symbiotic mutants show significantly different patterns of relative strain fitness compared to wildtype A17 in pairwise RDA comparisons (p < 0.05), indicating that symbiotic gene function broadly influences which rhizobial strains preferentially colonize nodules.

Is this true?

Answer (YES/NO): NO